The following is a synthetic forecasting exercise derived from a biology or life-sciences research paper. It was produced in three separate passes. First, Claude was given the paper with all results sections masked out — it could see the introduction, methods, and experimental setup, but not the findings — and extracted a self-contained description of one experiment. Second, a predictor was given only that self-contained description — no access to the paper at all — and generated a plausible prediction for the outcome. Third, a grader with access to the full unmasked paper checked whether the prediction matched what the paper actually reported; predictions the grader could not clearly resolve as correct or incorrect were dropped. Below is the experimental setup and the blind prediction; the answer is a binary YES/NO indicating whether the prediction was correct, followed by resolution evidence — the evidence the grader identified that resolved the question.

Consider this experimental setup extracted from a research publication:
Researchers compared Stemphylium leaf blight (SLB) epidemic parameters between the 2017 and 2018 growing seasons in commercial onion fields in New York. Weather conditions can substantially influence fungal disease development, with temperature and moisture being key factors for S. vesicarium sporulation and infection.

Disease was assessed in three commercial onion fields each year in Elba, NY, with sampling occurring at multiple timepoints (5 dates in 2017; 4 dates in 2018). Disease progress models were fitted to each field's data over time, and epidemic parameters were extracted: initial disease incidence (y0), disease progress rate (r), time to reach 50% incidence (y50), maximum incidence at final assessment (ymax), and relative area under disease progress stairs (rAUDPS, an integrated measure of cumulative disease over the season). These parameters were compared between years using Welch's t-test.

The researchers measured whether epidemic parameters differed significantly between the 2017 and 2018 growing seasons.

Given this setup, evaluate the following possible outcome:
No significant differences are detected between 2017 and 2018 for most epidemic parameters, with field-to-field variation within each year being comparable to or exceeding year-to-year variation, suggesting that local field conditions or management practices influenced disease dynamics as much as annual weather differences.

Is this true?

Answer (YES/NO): NO